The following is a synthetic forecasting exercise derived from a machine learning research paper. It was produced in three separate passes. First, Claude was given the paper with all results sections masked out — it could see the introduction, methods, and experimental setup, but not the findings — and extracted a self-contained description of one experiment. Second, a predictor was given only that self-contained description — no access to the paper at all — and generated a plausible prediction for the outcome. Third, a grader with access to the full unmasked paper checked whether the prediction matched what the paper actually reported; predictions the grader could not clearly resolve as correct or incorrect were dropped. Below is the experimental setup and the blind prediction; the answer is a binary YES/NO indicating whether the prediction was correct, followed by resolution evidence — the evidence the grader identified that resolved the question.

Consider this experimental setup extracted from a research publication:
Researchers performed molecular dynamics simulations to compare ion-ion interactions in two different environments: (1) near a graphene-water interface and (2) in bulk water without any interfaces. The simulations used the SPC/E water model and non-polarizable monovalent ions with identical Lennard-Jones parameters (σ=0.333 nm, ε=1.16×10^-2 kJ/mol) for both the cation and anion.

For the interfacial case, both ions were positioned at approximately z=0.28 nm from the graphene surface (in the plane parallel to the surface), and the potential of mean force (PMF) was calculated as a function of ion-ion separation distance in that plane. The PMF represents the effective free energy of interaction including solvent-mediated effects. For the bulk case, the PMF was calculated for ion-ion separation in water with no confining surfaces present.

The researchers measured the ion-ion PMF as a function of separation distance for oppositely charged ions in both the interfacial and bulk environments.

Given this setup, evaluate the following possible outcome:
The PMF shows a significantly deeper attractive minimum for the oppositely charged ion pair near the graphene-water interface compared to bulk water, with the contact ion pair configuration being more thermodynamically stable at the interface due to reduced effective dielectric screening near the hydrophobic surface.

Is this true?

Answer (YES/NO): NO